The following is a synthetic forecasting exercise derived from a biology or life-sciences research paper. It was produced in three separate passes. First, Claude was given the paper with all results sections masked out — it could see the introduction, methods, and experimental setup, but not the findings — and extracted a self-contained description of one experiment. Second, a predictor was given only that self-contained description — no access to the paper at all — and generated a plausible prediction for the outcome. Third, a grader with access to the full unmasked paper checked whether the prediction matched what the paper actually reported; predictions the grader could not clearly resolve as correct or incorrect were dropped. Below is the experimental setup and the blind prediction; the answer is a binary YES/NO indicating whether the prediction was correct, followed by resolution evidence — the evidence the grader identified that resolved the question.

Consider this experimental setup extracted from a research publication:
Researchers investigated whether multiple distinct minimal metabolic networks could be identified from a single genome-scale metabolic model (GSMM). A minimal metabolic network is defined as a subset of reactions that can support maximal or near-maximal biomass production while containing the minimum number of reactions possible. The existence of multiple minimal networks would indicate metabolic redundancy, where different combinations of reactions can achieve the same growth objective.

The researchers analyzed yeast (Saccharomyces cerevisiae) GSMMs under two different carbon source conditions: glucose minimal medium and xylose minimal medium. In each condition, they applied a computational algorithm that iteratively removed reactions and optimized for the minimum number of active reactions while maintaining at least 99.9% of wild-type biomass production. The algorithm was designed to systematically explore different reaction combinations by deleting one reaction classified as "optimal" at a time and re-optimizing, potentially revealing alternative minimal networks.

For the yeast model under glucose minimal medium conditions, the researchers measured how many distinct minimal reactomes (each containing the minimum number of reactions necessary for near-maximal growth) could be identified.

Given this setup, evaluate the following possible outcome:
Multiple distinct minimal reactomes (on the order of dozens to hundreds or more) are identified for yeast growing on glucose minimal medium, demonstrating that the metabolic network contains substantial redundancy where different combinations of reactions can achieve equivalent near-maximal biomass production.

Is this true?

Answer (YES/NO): NO